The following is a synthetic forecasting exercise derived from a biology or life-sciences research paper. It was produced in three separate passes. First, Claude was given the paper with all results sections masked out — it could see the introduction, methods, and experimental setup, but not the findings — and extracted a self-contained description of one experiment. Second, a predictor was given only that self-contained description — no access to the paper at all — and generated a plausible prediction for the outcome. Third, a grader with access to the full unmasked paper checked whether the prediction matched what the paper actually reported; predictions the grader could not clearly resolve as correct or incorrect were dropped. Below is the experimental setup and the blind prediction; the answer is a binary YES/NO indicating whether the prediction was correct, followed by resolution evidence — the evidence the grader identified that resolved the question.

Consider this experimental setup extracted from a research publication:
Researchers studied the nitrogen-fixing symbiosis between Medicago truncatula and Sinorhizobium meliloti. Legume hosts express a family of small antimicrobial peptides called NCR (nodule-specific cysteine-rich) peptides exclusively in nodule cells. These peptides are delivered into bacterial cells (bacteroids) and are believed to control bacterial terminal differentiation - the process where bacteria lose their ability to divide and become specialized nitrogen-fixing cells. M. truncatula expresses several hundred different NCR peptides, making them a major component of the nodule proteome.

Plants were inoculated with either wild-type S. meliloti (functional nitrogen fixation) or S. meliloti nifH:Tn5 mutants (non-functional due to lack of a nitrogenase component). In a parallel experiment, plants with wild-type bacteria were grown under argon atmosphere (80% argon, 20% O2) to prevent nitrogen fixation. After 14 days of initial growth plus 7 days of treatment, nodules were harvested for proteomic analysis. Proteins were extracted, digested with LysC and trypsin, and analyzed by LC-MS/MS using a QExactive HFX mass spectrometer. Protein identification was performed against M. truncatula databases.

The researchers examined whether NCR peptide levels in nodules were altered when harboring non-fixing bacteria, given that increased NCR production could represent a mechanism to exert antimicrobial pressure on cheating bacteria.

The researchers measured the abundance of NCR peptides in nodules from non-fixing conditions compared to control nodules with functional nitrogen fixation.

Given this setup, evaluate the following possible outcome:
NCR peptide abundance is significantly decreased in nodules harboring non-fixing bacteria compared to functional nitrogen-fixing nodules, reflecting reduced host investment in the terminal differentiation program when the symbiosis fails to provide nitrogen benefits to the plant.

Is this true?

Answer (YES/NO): YES